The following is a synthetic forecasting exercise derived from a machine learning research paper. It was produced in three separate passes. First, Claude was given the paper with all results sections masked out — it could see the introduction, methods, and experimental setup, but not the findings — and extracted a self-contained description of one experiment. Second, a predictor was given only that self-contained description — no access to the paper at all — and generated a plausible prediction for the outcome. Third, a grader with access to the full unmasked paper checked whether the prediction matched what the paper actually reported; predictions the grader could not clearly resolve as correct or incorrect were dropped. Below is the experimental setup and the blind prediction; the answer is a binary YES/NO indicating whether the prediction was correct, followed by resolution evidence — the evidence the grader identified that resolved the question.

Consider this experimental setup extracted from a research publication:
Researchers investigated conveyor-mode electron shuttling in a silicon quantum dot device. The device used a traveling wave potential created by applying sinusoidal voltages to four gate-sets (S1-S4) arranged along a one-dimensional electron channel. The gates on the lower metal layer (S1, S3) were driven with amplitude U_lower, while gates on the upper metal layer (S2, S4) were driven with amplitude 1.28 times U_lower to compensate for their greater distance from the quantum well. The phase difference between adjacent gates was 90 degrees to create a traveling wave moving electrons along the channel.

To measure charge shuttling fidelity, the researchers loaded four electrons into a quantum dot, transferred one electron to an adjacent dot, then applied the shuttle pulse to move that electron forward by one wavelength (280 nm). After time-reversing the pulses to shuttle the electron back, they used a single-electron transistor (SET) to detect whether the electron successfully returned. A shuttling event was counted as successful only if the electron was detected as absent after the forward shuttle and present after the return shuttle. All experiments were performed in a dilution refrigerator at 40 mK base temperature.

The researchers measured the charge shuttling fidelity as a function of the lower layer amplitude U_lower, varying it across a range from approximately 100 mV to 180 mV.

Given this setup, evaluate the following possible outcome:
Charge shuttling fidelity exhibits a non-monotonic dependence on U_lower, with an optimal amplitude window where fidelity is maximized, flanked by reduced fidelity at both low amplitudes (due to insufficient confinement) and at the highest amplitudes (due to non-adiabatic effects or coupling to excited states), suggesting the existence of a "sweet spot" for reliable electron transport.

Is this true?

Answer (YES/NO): NO